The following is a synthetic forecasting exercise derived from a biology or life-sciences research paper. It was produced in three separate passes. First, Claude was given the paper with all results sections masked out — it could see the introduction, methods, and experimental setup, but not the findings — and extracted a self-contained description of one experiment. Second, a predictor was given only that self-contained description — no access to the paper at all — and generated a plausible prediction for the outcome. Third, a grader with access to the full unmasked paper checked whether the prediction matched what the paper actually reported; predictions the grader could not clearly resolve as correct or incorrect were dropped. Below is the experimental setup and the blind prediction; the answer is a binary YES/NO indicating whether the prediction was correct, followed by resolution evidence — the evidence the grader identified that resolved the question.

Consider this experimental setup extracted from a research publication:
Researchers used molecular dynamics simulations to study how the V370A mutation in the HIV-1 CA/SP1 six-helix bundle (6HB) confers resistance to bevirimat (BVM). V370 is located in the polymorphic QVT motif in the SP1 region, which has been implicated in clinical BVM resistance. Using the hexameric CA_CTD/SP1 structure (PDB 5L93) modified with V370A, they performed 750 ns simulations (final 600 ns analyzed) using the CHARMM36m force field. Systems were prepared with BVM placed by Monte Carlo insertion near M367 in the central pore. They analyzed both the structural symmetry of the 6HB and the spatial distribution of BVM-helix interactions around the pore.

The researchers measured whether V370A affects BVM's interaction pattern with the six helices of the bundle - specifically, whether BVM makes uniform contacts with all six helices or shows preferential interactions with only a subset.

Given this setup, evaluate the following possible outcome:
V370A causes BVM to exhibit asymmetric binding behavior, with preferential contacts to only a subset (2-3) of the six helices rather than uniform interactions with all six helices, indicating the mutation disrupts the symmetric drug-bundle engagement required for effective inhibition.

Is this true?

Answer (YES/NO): YES